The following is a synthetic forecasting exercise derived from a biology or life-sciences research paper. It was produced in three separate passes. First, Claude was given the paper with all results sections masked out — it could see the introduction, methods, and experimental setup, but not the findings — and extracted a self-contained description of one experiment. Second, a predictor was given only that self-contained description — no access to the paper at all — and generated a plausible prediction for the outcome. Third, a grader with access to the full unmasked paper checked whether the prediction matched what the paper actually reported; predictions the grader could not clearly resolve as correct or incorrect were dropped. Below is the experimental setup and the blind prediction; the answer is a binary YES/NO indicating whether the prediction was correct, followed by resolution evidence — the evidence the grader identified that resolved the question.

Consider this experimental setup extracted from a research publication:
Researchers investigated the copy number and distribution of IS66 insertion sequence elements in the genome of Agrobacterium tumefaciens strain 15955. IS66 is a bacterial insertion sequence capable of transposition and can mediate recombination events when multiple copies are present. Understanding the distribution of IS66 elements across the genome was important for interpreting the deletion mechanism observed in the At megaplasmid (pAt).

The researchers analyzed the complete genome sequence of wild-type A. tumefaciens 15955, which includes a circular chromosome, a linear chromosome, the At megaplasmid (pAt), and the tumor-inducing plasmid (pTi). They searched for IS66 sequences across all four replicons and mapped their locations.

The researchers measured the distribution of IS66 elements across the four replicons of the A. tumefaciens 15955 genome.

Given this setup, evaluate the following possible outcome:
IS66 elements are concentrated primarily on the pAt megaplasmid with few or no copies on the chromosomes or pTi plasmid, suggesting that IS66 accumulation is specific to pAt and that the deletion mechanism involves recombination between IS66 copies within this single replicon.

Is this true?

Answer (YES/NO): NO